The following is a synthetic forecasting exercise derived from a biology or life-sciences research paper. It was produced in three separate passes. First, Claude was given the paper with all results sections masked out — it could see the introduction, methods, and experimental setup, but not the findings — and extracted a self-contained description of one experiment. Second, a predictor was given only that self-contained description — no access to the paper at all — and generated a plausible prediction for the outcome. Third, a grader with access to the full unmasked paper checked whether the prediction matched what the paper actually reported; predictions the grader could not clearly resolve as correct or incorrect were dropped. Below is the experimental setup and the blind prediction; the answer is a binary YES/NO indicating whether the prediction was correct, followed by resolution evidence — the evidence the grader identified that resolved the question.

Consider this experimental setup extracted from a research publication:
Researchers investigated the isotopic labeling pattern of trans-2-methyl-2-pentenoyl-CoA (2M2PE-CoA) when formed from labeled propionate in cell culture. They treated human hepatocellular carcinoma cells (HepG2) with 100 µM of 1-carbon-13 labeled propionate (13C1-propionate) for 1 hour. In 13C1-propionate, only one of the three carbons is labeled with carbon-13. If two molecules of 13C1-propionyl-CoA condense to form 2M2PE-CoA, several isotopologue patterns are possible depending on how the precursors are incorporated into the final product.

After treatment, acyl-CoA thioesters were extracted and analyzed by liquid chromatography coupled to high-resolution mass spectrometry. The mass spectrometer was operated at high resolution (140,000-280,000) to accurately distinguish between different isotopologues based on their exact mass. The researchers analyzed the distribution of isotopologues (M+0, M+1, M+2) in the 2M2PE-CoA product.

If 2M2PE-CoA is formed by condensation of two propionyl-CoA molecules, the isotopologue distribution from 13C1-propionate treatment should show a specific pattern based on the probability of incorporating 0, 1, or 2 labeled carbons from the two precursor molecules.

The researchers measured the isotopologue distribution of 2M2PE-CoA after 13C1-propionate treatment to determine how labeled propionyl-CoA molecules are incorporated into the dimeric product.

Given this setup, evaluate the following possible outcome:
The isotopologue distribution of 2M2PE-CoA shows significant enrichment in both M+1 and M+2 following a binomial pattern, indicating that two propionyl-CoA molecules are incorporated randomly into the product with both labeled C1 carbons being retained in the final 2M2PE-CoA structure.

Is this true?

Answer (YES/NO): NO